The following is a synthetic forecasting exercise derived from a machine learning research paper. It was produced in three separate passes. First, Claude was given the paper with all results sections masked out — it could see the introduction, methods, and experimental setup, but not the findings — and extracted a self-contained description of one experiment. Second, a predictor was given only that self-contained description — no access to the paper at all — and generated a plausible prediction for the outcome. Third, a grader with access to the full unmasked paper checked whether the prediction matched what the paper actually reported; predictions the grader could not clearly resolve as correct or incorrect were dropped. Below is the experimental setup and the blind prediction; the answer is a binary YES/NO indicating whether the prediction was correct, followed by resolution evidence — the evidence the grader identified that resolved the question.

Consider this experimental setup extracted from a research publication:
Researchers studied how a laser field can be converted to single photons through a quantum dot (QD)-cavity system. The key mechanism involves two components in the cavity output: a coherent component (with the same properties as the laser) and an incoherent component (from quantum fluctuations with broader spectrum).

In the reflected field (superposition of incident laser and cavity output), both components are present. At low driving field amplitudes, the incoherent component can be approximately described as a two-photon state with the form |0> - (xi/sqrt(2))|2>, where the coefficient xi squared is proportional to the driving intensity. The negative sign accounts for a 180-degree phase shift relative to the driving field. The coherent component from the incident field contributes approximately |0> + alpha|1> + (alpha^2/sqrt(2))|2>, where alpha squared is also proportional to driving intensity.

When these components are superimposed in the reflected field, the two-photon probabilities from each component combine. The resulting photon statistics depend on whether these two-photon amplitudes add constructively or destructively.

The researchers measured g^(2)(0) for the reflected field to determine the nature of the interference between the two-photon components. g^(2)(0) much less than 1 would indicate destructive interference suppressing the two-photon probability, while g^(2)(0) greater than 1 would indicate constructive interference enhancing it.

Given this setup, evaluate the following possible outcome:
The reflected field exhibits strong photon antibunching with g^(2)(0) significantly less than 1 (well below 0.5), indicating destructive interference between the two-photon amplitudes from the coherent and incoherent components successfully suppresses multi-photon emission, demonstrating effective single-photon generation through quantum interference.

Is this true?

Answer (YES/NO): YES